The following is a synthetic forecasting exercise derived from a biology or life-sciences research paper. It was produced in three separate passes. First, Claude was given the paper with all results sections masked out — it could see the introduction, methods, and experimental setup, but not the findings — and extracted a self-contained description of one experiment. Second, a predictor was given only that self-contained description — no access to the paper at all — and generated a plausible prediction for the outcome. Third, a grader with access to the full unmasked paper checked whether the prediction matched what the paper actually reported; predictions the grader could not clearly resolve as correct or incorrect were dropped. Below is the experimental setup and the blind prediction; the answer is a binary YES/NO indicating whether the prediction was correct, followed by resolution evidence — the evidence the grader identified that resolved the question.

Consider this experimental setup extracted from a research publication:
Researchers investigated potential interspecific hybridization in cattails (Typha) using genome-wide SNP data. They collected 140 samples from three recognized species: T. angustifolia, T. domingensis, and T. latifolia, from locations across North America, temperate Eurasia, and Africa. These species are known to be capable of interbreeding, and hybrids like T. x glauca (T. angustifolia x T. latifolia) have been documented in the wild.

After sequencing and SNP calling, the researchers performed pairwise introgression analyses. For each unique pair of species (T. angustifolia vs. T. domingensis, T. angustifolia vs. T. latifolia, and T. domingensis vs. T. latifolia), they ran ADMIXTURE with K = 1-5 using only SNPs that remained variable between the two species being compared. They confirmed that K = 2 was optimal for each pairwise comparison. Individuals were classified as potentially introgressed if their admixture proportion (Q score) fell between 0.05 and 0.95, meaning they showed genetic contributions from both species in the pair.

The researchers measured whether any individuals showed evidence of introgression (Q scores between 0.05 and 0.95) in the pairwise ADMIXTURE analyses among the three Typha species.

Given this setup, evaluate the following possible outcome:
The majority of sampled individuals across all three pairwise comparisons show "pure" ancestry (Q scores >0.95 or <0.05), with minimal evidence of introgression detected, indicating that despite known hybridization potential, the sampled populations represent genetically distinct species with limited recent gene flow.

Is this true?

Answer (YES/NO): NO